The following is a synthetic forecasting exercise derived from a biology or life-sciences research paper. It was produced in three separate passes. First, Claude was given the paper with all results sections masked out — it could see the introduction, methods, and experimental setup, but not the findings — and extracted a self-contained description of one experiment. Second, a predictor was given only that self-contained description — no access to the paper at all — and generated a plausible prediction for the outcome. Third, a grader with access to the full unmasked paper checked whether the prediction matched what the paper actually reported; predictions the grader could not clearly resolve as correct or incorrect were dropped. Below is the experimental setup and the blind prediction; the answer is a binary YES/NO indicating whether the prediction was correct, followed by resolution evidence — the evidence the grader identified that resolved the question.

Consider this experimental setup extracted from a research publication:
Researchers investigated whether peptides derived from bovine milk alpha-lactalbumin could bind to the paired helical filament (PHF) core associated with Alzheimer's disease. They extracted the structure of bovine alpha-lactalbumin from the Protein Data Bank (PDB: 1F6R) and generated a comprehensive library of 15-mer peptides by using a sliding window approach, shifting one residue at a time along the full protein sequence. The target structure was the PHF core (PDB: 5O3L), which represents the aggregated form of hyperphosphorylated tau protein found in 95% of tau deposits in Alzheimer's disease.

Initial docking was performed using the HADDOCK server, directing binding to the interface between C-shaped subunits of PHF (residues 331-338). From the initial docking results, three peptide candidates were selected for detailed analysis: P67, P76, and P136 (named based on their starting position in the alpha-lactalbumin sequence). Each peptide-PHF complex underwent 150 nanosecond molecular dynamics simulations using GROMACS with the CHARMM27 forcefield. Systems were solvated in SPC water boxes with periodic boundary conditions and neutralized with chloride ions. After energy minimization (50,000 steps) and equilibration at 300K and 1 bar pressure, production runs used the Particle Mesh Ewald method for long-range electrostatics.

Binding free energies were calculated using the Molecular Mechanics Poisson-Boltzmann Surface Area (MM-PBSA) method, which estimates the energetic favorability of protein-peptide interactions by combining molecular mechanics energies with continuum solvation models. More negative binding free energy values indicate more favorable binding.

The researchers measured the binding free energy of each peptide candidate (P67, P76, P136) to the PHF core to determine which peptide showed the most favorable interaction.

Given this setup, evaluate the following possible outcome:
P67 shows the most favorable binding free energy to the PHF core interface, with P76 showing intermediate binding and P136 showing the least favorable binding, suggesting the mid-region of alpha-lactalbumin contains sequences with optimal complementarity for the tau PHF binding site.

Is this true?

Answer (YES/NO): NO